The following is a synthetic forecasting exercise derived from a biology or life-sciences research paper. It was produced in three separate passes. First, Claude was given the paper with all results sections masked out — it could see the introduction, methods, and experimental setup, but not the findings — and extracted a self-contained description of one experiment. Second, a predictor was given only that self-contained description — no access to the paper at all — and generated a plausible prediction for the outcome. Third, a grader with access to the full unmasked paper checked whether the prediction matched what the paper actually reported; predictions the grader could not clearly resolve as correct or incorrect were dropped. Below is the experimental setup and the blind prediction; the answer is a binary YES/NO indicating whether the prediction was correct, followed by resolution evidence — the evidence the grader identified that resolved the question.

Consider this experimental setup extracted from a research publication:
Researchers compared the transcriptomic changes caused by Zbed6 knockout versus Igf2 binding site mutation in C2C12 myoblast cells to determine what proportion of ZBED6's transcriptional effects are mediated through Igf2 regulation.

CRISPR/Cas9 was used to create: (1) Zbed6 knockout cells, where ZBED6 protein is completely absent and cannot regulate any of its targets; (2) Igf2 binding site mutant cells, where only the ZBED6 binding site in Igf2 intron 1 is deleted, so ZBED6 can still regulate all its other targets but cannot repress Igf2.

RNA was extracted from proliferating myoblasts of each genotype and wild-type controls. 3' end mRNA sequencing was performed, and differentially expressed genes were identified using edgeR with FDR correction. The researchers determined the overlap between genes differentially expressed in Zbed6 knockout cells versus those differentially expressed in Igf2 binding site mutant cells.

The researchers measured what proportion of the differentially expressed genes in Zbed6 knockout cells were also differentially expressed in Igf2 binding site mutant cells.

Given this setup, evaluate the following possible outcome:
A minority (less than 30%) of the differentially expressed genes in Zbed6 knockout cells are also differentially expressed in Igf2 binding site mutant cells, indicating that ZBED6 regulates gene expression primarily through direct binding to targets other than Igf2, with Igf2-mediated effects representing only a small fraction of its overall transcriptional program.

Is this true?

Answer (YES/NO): NO